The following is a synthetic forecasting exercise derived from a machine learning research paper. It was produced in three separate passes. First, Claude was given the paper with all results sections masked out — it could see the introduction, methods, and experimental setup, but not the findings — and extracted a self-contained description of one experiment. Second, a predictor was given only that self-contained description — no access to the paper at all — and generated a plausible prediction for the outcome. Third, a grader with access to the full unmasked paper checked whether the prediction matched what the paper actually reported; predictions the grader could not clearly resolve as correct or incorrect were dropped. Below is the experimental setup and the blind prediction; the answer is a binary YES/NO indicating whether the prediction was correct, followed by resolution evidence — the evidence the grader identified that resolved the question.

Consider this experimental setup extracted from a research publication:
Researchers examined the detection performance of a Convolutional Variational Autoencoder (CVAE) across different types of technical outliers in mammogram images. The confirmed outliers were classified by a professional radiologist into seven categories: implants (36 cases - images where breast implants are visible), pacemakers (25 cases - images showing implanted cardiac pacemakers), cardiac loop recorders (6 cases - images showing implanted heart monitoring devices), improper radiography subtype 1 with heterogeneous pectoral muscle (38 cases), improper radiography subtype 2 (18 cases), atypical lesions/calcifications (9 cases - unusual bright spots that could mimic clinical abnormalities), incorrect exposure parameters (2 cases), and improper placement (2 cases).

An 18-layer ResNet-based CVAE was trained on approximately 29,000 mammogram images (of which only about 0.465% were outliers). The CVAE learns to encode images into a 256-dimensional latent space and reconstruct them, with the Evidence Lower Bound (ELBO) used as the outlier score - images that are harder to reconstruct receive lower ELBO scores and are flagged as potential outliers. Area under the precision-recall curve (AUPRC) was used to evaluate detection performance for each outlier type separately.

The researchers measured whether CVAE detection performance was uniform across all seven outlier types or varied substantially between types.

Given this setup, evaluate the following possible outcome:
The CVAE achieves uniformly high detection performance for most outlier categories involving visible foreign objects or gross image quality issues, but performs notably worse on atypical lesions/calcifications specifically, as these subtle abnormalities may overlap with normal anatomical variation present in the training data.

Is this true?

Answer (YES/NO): NO